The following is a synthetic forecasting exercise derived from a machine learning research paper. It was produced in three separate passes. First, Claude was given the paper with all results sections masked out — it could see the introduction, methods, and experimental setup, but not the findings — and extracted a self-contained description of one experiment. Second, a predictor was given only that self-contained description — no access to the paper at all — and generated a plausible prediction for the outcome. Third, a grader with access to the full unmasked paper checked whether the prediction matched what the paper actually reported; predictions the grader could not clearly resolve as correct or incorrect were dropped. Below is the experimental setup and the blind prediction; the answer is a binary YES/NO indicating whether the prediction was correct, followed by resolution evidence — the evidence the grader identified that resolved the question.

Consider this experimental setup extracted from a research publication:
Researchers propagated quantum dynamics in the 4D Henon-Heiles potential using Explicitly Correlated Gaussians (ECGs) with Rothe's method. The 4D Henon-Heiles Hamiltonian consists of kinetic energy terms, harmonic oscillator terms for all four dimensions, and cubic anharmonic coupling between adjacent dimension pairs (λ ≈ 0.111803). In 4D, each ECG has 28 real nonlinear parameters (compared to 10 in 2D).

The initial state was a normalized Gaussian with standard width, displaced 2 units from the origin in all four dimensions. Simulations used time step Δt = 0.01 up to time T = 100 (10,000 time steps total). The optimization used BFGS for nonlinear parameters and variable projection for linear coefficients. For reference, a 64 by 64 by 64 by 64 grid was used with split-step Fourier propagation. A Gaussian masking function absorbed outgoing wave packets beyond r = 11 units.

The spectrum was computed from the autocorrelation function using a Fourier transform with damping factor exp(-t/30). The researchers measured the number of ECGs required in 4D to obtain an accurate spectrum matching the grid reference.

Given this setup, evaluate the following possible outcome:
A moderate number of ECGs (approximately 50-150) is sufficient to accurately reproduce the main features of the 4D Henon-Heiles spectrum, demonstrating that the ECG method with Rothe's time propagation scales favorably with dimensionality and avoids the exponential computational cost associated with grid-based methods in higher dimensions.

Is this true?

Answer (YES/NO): NO